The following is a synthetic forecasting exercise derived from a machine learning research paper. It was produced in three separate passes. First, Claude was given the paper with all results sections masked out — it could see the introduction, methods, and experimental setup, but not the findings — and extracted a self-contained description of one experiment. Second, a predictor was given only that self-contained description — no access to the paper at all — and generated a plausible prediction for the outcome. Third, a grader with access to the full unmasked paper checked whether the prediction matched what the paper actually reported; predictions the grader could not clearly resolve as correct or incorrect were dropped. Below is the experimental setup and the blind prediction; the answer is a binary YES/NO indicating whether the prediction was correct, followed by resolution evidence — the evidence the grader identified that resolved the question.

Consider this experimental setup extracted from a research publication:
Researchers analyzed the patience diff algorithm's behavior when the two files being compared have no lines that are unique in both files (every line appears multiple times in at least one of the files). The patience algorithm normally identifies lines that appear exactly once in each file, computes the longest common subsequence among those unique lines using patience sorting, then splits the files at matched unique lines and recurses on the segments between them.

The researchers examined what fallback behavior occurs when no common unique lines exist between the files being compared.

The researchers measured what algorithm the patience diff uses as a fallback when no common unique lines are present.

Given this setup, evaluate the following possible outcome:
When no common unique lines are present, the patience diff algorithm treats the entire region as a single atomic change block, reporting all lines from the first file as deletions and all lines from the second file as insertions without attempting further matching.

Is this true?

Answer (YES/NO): NO